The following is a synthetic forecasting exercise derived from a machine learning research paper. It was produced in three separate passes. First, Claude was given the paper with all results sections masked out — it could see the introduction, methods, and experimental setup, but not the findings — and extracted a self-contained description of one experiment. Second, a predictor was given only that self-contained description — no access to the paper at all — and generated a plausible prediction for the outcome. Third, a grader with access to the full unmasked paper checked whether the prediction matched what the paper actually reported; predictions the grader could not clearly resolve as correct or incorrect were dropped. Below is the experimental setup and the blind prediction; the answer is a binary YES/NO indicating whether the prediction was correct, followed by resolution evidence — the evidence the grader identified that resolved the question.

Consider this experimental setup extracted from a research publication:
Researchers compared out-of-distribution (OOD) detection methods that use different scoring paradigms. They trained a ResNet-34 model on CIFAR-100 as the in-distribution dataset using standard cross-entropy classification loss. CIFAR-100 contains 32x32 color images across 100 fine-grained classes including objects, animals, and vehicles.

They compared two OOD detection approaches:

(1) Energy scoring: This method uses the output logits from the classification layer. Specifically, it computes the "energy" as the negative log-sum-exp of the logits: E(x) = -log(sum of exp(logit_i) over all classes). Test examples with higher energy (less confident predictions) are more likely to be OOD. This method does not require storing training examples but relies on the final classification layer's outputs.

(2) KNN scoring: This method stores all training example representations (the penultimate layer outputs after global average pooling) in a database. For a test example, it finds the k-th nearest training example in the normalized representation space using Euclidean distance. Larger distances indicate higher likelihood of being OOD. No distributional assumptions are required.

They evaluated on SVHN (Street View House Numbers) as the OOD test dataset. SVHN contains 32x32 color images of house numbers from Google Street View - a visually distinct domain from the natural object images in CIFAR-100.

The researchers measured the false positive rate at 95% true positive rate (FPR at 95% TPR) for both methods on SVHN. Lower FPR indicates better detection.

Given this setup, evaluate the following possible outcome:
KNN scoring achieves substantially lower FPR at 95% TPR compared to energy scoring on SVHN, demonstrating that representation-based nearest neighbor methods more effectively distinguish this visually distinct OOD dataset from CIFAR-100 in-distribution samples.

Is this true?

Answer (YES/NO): YES